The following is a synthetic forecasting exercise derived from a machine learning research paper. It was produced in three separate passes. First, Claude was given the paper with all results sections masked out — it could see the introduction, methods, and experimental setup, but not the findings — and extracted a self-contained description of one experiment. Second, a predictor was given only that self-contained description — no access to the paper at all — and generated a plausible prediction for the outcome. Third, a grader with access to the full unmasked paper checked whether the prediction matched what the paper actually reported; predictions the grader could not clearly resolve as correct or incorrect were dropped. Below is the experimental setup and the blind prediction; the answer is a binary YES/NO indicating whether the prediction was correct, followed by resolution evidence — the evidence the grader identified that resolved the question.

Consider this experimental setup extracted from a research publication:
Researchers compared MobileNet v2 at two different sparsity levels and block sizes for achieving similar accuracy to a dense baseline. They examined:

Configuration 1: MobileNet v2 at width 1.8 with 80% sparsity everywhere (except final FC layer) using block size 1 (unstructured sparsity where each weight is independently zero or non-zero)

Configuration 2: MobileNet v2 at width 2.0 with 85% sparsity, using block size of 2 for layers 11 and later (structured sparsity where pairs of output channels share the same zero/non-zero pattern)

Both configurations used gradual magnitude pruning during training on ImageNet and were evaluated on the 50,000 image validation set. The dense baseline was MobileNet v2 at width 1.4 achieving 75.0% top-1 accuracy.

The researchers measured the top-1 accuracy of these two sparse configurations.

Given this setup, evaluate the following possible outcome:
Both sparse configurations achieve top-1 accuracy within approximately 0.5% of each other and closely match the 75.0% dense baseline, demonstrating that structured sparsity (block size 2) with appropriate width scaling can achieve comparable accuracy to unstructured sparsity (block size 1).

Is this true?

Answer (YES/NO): YES